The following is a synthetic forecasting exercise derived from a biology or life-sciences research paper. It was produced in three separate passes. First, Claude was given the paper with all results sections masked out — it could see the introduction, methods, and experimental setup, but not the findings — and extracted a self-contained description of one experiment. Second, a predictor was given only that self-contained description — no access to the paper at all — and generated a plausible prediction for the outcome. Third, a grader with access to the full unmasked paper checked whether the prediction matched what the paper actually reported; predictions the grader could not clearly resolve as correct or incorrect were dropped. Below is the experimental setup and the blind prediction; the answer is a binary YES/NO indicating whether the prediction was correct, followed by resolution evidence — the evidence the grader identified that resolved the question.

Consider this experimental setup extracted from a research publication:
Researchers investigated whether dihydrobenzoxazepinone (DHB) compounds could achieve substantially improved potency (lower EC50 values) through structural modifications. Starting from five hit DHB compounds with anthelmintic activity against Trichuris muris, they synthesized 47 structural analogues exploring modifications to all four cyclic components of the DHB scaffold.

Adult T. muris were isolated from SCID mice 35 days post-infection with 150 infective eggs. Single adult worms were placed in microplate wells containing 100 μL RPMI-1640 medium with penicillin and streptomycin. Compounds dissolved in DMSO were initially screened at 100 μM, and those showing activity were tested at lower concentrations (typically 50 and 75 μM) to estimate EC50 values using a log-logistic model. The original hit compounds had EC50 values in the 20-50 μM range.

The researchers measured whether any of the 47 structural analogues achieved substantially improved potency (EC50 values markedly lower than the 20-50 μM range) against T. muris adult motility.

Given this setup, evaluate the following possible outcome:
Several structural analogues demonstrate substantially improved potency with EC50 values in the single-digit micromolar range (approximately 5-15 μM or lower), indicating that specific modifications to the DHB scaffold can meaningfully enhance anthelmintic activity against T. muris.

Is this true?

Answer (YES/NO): NO